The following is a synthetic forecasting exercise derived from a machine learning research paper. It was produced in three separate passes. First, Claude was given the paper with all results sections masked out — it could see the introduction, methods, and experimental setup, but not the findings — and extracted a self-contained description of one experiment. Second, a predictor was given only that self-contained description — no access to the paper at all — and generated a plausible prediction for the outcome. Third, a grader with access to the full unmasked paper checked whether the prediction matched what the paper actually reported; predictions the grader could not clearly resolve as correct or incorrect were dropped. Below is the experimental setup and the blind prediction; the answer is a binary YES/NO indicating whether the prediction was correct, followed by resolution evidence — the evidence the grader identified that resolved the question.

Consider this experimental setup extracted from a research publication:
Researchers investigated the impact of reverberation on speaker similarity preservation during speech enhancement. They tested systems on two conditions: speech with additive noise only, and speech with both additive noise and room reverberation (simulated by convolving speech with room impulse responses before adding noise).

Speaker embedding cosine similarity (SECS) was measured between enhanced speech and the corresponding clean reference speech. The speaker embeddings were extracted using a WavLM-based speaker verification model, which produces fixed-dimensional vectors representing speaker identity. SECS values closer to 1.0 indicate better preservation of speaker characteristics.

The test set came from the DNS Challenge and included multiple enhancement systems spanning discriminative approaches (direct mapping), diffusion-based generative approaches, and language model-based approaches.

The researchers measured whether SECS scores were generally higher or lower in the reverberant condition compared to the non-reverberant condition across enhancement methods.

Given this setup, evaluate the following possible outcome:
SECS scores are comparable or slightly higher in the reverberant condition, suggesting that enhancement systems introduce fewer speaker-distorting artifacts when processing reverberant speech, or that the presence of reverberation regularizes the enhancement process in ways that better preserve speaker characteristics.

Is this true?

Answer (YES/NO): NO